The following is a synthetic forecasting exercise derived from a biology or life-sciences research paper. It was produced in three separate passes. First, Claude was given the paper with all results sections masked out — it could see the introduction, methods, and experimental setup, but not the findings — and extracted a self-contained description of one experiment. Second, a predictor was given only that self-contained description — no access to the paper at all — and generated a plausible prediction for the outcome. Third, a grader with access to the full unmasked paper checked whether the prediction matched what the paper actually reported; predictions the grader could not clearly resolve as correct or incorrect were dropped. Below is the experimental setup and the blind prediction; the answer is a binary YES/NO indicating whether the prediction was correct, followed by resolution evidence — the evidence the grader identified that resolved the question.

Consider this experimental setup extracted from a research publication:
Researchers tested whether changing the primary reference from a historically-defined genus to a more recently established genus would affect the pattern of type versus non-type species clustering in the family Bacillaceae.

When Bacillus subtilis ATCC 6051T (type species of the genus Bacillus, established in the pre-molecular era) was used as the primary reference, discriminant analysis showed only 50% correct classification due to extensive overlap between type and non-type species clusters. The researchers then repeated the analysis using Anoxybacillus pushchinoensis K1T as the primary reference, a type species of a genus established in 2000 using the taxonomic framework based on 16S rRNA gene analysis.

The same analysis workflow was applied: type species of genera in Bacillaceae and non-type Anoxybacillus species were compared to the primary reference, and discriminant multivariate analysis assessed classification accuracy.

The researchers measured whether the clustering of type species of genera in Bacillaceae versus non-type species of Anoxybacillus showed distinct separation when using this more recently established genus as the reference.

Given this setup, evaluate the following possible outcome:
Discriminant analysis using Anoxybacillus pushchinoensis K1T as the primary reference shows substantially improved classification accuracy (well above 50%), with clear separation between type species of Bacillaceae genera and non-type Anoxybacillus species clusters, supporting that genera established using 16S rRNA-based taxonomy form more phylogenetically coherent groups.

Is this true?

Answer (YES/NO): YES